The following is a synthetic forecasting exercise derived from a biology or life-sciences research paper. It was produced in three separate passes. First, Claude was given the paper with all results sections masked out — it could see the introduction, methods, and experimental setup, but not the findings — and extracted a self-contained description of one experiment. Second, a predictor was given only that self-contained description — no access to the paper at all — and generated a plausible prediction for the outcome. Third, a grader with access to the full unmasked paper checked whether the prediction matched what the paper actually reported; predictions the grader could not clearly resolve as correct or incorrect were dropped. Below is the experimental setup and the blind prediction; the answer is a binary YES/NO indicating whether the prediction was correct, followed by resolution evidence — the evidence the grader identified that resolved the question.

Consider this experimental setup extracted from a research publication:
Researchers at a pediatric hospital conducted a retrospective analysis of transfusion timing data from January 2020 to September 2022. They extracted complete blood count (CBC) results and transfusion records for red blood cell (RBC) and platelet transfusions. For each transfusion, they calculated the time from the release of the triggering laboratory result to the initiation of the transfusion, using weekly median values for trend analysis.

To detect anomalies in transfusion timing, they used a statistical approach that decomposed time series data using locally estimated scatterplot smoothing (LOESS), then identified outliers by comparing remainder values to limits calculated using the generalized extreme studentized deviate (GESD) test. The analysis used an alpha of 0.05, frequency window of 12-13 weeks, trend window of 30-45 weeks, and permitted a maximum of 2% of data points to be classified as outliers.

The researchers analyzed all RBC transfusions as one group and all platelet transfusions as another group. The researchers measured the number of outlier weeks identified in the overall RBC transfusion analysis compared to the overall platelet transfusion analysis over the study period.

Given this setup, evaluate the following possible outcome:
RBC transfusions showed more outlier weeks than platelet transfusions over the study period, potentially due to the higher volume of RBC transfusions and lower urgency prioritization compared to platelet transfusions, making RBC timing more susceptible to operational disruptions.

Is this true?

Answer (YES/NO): YES